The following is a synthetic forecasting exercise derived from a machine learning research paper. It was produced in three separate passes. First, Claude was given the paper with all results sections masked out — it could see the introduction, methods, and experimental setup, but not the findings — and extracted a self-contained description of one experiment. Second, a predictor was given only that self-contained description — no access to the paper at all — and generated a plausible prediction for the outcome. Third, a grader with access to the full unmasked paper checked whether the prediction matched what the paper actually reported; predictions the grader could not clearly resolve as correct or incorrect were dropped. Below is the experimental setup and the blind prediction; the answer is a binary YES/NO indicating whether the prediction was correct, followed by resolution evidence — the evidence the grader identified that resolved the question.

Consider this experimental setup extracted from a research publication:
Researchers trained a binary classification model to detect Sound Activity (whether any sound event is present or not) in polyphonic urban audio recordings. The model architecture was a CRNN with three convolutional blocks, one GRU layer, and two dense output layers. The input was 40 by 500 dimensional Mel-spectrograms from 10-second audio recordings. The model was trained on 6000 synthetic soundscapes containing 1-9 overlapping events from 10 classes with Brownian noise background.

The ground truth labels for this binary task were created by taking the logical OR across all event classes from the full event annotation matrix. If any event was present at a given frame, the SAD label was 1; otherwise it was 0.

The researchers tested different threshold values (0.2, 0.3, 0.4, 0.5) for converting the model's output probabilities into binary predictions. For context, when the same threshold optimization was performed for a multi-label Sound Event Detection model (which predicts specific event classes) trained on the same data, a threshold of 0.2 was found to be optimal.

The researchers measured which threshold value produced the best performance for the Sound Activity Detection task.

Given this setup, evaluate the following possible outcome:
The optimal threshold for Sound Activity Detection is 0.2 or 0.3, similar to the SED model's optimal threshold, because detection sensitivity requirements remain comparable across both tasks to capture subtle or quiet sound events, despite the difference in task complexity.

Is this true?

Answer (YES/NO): NO